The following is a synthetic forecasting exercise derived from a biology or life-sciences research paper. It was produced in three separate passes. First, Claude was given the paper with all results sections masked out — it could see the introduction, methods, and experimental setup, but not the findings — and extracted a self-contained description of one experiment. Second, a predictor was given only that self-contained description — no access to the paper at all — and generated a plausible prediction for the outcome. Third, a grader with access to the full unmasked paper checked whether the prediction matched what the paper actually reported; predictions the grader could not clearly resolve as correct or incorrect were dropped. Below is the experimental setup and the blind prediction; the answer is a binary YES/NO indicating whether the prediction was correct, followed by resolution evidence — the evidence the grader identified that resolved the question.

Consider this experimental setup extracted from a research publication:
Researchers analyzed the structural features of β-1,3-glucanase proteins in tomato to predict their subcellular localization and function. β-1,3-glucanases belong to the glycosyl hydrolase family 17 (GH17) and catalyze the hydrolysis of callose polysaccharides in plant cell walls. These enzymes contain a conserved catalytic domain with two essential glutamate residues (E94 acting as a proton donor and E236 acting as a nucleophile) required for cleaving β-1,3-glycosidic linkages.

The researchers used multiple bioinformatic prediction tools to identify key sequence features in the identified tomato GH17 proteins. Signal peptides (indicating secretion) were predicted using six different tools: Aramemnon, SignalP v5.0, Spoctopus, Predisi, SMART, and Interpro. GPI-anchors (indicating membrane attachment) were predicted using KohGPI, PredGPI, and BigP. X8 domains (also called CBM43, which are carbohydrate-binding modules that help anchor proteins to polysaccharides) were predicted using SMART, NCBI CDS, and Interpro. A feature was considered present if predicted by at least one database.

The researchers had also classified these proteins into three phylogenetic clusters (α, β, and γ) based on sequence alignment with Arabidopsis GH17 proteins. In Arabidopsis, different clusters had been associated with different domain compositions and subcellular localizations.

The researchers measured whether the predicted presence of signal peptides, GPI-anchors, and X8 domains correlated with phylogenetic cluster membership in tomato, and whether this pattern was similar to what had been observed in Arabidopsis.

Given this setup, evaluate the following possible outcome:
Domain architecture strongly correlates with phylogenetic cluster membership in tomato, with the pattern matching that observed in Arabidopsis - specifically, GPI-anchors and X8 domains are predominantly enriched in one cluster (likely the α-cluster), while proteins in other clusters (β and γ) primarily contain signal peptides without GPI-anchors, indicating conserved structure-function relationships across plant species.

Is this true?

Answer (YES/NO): NO